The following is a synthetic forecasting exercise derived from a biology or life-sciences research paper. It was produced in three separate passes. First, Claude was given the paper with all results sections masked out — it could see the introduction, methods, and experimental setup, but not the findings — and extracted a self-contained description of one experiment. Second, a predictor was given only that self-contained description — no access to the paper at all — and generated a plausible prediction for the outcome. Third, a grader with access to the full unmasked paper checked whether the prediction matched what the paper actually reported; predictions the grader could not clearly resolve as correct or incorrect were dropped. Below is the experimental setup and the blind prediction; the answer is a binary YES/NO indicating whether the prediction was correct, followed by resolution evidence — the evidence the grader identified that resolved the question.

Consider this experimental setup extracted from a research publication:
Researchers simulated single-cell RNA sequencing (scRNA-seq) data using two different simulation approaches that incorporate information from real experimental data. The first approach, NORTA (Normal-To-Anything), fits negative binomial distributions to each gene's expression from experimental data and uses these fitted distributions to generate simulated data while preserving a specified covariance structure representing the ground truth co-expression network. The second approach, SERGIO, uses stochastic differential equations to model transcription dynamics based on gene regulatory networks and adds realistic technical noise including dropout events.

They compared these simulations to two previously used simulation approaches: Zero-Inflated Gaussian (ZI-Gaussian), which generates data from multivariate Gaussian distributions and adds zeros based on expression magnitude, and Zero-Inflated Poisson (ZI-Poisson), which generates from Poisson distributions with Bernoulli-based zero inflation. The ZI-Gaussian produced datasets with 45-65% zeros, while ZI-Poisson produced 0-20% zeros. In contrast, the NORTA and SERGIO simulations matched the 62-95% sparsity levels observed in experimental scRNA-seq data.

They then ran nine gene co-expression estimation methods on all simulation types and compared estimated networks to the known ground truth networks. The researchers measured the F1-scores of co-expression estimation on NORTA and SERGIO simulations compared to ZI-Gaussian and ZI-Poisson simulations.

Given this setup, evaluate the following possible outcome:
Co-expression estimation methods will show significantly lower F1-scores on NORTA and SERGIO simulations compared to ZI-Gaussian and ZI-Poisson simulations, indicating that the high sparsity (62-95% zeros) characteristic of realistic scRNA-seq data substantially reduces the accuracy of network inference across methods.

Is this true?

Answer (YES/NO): NO